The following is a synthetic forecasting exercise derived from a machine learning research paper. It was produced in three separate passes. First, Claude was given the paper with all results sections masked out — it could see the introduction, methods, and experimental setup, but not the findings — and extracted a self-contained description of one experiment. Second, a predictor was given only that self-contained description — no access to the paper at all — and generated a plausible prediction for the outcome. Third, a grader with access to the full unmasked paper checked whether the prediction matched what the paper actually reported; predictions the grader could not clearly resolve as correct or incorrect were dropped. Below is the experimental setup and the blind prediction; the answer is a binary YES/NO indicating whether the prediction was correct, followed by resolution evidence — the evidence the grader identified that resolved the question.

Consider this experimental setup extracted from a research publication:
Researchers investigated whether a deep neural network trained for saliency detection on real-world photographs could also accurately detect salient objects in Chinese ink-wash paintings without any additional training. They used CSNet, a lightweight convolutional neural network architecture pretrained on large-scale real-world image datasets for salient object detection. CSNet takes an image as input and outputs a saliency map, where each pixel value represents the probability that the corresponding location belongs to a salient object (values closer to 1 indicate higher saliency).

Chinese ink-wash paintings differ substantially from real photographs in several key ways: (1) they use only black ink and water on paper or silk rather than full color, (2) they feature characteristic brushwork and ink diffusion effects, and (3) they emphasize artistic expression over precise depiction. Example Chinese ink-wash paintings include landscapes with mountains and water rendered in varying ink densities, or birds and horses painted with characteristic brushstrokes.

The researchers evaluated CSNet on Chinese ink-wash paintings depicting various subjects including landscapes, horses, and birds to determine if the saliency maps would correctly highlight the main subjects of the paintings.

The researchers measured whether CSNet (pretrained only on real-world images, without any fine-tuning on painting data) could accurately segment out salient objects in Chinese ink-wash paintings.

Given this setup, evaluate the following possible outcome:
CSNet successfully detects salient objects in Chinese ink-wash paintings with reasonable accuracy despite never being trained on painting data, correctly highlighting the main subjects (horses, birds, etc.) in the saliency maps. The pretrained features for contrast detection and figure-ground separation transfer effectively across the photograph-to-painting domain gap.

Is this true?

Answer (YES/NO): YES